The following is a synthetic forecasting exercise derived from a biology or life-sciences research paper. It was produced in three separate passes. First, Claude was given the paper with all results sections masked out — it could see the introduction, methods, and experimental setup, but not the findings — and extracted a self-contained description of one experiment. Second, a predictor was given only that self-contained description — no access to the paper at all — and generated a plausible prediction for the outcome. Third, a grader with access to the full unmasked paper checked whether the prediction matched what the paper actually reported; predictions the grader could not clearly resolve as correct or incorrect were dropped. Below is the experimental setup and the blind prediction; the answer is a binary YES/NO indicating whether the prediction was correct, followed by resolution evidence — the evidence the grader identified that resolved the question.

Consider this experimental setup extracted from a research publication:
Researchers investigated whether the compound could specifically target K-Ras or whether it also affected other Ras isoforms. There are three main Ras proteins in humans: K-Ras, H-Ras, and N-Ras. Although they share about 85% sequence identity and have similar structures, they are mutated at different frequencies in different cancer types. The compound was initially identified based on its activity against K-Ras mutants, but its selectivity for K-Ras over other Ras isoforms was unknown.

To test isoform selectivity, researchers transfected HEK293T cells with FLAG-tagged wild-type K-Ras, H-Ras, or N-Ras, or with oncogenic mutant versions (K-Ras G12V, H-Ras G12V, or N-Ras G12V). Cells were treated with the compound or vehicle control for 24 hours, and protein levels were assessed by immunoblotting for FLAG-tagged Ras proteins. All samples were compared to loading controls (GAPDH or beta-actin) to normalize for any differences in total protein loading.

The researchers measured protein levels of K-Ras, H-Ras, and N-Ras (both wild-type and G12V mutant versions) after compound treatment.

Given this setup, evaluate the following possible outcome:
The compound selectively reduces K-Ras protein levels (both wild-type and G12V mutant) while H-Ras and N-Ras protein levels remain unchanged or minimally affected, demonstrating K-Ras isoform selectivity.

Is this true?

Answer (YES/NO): YES